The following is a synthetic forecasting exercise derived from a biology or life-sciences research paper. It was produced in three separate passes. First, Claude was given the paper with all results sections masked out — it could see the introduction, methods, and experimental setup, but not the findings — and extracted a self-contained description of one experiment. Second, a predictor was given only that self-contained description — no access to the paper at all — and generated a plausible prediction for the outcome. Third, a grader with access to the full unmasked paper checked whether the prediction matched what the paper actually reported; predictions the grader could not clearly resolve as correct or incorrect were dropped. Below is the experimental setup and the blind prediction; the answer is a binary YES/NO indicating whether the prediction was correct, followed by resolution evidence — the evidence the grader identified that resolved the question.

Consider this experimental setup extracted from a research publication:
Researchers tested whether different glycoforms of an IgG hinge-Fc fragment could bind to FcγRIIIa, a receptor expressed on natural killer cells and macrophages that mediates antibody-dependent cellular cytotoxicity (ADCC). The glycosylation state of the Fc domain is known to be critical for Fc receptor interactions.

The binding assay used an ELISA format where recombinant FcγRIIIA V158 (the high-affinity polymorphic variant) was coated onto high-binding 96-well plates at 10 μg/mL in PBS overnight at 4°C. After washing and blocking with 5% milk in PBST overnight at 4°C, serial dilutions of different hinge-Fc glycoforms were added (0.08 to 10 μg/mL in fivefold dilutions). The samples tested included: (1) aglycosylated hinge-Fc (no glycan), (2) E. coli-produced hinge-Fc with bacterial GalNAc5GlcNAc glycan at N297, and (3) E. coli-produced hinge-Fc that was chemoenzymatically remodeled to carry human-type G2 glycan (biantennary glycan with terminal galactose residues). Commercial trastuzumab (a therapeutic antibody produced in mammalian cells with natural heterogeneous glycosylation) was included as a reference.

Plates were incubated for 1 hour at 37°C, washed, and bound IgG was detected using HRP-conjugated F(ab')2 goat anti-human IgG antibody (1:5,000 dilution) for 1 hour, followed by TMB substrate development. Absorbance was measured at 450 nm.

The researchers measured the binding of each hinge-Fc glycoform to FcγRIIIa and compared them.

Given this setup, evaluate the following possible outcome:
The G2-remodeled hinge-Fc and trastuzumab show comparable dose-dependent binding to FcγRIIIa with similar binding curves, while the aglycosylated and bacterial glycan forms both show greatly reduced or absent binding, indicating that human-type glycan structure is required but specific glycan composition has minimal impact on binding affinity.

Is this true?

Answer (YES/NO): NO